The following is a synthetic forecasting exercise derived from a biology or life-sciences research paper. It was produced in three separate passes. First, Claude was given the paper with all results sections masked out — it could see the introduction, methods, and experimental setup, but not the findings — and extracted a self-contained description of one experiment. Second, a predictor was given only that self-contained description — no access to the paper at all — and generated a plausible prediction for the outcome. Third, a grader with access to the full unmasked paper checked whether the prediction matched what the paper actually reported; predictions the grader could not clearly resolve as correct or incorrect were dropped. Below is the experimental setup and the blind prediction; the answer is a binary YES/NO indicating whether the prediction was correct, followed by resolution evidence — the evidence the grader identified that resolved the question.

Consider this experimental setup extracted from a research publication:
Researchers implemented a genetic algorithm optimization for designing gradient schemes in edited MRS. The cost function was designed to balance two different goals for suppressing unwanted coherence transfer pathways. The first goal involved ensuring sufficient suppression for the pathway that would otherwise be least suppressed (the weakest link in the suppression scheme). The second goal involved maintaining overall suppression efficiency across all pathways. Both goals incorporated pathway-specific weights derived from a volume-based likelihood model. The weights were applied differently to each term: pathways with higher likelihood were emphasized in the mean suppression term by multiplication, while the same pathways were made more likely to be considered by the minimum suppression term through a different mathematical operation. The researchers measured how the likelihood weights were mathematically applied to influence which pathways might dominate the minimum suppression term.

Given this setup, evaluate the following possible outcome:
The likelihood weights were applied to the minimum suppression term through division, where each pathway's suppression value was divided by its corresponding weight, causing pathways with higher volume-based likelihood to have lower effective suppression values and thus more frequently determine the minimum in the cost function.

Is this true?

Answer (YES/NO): YES